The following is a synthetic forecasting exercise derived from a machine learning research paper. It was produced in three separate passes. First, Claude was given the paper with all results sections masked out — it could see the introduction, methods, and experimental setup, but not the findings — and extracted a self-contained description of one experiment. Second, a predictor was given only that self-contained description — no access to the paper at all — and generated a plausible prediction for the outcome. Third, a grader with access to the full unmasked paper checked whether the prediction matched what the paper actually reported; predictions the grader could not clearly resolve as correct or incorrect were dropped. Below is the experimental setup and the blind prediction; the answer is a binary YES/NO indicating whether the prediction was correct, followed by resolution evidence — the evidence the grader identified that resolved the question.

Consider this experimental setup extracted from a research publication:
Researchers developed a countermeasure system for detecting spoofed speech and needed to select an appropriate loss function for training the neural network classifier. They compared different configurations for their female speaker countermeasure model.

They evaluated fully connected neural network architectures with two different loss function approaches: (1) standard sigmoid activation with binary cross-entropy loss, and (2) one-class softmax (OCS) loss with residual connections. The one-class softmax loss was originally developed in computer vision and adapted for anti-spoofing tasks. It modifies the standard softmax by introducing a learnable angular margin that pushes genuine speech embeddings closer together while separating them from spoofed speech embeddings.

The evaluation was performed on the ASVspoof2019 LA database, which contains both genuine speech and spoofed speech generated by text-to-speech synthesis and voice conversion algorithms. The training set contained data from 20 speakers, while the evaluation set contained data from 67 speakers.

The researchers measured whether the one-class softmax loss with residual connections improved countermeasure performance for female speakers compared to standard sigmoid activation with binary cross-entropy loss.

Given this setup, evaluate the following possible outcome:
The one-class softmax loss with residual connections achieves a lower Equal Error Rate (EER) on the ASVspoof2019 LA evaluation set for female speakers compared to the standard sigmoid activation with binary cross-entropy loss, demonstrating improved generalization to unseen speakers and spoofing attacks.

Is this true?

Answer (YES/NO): YES